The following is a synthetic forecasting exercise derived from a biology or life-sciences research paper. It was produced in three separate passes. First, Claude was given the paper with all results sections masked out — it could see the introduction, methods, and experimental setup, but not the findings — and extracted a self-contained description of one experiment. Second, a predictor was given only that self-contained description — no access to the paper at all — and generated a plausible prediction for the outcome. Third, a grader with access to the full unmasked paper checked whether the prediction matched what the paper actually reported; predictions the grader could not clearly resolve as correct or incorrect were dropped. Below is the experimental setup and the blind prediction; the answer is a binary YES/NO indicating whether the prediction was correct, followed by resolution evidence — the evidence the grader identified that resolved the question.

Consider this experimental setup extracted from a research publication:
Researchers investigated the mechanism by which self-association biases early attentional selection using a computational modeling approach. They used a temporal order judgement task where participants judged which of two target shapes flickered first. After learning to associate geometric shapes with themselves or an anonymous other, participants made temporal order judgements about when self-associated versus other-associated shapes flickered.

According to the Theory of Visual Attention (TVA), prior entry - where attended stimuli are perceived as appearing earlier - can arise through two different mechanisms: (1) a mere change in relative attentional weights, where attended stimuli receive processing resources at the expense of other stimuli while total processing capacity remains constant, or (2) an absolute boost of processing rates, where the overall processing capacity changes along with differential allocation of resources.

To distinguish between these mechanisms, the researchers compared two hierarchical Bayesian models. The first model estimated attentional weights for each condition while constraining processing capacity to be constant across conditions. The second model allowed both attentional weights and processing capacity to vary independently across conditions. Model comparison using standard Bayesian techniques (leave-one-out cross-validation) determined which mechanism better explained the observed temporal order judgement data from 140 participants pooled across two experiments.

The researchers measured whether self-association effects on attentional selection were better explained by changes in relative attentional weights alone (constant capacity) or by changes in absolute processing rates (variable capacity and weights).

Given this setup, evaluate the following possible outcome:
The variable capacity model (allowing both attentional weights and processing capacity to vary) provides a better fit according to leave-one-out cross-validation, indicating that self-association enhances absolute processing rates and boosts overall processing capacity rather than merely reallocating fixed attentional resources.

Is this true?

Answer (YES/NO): YES